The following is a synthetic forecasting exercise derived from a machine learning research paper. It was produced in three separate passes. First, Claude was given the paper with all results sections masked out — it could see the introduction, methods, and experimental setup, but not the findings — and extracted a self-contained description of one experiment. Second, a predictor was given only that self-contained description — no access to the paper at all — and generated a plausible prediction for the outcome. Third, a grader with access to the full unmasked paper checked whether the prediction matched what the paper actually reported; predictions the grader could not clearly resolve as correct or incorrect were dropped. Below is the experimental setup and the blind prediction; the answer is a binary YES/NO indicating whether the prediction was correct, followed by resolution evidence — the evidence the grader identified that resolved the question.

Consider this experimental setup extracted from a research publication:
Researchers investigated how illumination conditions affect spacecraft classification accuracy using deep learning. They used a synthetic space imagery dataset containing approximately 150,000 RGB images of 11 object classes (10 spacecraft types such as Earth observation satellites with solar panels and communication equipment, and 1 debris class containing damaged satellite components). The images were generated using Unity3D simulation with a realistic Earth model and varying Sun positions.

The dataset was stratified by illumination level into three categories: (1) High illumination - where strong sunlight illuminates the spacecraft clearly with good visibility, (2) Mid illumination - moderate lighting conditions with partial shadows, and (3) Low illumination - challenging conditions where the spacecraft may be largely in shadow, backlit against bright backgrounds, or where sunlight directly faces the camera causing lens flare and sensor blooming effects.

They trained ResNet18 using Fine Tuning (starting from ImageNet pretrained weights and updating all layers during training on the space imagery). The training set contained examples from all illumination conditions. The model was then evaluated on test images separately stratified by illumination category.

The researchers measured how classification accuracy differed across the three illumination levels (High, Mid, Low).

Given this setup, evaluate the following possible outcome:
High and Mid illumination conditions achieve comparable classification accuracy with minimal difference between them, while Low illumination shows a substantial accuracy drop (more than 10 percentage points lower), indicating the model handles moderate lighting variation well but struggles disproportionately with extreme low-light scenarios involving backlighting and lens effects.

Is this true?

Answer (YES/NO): NO